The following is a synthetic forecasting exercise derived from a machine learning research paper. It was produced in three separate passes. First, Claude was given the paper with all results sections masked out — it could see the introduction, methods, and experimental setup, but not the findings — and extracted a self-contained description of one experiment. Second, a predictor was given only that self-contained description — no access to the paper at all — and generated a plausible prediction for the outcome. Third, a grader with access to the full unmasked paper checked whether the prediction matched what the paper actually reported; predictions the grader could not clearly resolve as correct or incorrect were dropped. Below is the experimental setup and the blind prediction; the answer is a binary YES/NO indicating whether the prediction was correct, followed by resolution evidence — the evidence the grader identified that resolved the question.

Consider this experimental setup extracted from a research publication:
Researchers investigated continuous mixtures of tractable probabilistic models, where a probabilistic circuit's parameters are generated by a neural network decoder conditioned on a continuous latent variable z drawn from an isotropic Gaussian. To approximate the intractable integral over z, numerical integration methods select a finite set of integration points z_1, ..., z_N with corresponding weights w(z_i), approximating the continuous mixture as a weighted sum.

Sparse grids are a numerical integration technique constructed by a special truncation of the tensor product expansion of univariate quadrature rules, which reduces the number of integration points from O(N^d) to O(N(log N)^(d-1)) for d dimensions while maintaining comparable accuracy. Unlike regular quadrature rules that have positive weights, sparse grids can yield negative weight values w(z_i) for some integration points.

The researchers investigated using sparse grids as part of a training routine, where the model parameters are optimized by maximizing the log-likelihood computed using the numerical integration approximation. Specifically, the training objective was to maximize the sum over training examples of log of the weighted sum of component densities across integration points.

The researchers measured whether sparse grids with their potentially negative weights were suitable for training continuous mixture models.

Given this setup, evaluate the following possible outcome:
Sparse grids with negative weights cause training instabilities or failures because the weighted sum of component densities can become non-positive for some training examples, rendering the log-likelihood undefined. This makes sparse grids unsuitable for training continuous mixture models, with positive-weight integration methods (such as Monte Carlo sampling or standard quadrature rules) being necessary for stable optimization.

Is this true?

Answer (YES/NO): YES